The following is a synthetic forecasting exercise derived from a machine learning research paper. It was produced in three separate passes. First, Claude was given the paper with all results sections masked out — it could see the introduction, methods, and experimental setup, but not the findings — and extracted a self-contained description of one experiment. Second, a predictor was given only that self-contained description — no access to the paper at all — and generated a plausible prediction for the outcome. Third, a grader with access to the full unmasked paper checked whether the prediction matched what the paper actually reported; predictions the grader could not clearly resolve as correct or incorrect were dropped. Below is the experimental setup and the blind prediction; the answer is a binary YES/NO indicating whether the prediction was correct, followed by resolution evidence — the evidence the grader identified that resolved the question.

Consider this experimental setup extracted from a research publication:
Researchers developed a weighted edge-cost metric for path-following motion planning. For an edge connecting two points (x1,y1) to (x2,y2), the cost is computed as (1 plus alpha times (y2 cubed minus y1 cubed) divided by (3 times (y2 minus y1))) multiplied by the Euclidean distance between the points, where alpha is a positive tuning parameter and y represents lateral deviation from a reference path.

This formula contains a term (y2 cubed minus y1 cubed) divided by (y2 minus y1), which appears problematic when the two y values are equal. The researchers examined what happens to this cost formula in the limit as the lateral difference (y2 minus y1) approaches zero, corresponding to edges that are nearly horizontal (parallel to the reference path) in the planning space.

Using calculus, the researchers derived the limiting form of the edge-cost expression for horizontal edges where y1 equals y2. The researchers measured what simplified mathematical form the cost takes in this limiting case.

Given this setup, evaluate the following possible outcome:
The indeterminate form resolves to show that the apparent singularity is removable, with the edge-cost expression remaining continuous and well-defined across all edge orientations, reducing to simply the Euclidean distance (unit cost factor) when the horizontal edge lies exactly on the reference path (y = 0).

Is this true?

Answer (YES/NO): YES